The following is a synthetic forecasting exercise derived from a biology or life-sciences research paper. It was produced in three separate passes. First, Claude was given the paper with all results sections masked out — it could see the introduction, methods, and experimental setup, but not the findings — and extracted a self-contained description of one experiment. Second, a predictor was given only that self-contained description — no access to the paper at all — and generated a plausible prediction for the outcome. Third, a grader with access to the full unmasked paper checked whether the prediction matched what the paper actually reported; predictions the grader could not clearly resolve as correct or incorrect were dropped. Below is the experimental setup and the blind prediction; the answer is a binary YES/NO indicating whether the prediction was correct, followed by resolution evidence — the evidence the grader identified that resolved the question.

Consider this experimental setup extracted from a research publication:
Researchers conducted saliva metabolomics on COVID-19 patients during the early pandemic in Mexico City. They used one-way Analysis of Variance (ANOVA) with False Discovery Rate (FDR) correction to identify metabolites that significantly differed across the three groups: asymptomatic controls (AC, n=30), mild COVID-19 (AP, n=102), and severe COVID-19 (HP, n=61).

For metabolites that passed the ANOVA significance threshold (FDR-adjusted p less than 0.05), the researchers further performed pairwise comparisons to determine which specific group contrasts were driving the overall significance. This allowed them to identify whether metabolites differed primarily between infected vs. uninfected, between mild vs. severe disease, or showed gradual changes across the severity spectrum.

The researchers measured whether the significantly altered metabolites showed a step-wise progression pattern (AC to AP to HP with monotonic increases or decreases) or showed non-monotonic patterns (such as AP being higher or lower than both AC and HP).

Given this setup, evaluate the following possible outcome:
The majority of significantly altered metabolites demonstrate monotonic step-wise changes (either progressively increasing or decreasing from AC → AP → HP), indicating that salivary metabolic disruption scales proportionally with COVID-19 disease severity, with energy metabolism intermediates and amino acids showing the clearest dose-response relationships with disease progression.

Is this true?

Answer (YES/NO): NO